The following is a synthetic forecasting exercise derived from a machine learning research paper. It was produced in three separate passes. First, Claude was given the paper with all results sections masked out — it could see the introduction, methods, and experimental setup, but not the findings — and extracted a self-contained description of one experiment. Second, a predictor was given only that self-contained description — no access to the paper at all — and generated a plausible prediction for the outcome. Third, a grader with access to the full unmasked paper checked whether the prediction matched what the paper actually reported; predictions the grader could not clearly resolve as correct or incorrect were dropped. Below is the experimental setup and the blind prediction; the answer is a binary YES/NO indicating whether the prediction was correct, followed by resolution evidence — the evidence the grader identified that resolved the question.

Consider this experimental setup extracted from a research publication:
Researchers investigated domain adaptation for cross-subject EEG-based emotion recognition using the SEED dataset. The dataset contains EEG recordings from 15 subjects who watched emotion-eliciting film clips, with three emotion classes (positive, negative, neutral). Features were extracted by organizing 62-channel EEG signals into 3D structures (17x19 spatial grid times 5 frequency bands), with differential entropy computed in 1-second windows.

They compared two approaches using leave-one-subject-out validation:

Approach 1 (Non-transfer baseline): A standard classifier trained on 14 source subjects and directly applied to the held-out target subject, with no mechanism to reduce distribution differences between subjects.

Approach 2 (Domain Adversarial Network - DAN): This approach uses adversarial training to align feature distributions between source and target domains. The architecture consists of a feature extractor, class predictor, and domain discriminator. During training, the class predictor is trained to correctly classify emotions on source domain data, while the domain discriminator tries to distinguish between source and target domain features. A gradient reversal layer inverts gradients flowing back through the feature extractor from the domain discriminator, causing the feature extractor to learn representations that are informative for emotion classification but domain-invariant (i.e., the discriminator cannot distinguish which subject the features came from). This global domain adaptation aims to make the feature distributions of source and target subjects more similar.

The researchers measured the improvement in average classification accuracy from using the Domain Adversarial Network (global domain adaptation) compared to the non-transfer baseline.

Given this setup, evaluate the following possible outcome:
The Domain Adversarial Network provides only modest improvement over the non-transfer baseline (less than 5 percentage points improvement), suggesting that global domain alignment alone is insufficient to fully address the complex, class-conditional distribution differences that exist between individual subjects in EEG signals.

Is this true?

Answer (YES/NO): NO